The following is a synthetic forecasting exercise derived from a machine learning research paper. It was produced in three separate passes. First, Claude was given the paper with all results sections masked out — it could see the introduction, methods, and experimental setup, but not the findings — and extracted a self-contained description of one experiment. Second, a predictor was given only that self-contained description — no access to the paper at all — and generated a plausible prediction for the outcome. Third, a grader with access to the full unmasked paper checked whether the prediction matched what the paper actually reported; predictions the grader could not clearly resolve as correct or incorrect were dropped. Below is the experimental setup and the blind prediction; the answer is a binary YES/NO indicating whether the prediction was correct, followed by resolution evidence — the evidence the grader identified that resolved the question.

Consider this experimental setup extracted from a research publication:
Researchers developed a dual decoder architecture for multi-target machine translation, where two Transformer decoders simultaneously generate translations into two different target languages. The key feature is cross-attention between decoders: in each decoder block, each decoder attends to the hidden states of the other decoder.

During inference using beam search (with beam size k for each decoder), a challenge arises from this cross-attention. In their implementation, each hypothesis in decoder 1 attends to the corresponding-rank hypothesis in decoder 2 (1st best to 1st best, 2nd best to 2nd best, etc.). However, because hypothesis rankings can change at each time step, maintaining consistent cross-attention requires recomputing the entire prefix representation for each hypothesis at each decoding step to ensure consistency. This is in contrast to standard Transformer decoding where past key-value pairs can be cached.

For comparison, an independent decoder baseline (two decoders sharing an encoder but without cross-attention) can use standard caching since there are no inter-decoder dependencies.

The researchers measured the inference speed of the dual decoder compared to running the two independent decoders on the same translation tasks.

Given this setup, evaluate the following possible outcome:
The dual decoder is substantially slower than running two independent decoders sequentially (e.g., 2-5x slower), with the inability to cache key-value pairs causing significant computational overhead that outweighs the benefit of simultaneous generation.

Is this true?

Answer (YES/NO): YES